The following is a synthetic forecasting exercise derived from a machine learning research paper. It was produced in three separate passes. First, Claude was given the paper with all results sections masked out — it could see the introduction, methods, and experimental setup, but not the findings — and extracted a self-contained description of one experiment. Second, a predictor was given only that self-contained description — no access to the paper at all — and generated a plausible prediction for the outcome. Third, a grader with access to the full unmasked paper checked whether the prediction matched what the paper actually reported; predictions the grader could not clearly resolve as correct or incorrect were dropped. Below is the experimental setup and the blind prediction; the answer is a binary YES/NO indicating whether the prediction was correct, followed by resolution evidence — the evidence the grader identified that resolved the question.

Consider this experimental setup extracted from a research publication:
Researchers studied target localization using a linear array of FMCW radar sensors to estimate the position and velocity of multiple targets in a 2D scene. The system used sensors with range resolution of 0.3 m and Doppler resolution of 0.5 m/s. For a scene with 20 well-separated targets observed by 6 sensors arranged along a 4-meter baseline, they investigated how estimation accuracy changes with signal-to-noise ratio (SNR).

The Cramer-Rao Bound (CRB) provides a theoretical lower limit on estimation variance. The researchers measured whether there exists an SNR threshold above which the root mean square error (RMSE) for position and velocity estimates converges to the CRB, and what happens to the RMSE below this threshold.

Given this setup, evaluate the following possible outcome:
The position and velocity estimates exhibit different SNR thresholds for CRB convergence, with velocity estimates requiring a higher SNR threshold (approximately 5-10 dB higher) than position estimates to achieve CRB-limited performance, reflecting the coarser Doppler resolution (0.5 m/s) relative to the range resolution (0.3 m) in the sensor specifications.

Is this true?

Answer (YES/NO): NO